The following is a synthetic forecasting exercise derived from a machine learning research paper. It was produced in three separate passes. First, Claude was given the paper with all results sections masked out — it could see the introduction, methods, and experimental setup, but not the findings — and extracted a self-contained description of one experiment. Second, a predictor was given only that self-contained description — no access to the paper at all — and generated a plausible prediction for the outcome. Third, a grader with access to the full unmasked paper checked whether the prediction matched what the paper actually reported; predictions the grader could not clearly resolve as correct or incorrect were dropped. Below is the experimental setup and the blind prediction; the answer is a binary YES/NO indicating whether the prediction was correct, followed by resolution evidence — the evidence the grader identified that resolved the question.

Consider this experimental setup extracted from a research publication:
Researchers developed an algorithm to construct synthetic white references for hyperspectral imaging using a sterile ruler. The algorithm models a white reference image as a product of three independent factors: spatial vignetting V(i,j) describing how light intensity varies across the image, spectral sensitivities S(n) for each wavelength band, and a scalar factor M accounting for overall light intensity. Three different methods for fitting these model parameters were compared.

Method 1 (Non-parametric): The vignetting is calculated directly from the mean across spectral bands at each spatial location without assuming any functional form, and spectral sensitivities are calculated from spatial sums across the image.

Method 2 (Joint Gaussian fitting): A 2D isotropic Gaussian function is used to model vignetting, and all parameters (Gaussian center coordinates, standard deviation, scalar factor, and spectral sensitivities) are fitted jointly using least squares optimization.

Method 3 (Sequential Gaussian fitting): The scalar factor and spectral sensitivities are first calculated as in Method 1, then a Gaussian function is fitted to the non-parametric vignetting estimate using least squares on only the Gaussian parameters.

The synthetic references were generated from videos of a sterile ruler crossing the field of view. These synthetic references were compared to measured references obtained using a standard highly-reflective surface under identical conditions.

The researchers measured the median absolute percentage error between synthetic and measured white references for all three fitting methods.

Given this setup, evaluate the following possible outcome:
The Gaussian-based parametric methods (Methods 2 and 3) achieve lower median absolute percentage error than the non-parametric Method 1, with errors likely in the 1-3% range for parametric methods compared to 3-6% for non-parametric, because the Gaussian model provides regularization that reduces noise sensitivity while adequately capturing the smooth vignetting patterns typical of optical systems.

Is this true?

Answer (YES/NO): NO